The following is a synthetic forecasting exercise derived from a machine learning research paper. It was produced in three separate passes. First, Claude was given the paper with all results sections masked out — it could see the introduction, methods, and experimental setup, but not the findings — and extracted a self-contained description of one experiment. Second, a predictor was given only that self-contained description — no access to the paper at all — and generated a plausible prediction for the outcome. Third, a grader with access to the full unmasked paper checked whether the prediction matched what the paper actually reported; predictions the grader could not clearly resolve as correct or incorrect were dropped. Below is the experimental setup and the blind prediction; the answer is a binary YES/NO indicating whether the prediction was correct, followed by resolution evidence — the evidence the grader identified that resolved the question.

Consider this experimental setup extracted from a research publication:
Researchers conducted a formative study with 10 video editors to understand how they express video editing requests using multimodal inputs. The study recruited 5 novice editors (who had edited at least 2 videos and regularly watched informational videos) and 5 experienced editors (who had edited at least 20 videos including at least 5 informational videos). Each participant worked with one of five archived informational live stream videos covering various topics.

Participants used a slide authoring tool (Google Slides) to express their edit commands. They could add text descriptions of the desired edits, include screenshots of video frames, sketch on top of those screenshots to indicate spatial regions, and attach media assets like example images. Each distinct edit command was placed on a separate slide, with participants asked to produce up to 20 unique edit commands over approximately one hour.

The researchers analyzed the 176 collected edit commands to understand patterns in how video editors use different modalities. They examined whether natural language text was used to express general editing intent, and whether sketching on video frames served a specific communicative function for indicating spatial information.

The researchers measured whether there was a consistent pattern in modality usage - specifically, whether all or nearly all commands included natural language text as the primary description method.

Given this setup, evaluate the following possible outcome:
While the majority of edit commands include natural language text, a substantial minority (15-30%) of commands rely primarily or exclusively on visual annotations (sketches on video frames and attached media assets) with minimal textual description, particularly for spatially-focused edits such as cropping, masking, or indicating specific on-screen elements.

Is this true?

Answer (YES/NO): NO